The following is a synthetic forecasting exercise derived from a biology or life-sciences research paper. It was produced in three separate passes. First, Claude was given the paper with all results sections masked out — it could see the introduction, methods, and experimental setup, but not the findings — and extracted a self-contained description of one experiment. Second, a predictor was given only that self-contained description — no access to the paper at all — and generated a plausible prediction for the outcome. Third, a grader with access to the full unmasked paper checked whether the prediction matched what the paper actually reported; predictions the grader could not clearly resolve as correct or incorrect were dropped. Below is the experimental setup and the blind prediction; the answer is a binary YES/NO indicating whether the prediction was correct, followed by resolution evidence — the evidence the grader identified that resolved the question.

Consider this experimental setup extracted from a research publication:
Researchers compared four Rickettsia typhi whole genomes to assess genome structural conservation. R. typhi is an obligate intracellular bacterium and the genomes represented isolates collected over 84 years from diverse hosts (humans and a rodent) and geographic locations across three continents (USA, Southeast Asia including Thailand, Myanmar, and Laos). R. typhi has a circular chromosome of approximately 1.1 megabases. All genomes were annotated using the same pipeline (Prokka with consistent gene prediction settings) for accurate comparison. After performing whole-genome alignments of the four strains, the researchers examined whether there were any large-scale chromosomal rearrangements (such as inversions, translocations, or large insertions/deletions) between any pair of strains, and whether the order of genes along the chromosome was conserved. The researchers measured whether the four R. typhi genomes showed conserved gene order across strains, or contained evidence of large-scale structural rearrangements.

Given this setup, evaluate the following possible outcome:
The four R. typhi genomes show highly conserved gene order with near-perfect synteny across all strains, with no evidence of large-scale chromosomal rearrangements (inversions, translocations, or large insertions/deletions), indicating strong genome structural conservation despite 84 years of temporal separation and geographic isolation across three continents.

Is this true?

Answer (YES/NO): YES